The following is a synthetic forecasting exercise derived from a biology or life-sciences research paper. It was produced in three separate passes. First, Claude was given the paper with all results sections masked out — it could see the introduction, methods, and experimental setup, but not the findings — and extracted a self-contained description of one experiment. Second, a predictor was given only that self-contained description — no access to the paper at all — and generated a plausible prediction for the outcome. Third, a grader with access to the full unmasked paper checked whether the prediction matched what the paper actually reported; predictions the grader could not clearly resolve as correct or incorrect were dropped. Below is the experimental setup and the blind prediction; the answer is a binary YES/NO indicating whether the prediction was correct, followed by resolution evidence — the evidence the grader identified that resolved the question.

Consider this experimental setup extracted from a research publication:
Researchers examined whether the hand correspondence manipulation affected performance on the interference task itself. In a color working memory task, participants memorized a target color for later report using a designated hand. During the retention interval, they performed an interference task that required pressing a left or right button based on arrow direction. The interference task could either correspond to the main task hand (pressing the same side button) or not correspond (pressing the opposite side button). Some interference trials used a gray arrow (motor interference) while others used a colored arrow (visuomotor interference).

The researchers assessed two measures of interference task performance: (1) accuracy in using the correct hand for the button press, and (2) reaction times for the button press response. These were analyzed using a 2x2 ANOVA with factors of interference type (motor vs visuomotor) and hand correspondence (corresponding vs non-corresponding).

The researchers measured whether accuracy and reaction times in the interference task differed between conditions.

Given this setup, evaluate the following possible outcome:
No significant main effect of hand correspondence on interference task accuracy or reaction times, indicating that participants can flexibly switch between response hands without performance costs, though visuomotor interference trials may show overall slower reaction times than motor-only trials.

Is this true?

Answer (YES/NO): YES